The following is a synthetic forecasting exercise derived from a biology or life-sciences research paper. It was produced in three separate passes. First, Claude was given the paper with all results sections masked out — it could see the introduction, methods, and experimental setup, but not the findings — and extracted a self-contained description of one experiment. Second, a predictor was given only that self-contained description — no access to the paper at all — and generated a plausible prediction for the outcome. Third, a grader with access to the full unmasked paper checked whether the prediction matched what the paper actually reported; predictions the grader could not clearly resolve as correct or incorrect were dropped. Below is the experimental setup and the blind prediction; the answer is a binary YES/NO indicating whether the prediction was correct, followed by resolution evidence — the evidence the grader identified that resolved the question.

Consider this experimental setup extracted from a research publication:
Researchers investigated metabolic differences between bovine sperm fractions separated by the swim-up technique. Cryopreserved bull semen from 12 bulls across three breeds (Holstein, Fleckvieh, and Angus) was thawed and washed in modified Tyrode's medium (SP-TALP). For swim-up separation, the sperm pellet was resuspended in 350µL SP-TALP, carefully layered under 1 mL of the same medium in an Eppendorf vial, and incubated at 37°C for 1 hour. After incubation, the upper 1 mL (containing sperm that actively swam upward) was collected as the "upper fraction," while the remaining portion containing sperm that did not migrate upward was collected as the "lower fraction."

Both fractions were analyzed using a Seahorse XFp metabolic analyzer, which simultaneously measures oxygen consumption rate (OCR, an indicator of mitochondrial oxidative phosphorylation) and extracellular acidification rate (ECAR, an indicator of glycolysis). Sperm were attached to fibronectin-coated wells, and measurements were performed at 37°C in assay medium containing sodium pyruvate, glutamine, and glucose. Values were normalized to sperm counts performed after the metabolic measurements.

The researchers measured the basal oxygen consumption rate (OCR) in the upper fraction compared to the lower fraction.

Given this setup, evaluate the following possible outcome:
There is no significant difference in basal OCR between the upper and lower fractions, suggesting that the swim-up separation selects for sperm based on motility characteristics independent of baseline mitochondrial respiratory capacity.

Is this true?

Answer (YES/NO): NO